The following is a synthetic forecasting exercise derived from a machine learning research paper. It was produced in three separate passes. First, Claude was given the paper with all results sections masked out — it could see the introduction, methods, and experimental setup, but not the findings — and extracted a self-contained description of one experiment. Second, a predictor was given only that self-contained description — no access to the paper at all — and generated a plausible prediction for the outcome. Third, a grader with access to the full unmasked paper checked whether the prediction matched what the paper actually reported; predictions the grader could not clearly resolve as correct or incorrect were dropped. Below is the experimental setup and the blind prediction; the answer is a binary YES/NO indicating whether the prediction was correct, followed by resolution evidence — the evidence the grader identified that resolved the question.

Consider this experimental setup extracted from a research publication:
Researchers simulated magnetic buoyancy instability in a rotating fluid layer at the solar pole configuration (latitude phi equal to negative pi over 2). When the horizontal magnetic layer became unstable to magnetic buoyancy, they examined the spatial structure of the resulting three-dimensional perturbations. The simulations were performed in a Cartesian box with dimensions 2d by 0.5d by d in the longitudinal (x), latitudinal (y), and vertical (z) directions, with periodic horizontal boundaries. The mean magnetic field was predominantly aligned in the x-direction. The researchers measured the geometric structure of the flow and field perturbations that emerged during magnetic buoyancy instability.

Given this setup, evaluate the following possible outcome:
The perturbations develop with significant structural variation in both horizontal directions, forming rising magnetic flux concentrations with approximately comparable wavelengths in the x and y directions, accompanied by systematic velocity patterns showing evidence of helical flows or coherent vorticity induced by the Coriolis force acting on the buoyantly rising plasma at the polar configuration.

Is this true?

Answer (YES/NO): NO